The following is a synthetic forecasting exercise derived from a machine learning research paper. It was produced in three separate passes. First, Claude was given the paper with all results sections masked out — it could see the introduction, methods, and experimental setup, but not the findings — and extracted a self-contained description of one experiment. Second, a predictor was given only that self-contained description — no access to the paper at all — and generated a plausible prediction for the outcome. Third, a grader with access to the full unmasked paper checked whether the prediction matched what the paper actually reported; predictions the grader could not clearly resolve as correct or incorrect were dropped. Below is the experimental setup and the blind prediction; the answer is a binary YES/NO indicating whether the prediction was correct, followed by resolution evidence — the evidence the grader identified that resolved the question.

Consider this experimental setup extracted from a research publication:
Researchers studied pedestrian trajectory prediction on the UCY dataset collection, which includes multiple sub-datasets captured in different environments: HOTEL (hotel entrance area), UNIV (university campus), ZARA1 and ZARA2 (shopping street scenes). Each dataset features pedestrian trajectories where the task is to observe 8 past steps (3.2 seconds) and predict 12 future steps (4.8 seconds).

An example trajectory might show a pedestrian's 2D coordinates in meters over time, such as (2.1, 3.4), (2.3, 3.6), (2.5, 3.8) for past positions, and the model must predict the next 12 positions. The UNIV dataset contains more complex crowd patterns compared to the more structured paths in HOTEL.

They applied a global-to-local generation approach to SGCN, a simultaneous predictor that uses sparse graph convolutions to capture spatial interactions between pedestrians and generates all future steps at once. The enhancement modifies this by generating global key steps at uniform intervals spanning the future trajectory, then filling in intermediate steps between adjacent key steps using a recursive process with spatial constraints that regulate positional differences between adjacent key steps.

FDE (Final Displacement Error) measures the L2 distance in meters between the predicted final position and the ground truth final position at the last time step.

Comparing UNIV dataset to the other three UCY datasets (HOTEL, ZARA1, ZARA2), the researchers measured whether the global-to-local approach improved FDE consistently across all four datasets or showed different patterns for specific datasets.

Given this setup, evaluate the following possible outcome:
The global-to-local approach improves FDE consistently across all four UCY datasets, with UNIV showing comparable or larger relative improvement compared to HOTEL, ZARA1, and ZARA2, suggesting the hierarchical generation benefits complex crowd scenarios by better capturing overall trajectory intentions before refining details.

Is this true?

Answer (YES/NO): NO